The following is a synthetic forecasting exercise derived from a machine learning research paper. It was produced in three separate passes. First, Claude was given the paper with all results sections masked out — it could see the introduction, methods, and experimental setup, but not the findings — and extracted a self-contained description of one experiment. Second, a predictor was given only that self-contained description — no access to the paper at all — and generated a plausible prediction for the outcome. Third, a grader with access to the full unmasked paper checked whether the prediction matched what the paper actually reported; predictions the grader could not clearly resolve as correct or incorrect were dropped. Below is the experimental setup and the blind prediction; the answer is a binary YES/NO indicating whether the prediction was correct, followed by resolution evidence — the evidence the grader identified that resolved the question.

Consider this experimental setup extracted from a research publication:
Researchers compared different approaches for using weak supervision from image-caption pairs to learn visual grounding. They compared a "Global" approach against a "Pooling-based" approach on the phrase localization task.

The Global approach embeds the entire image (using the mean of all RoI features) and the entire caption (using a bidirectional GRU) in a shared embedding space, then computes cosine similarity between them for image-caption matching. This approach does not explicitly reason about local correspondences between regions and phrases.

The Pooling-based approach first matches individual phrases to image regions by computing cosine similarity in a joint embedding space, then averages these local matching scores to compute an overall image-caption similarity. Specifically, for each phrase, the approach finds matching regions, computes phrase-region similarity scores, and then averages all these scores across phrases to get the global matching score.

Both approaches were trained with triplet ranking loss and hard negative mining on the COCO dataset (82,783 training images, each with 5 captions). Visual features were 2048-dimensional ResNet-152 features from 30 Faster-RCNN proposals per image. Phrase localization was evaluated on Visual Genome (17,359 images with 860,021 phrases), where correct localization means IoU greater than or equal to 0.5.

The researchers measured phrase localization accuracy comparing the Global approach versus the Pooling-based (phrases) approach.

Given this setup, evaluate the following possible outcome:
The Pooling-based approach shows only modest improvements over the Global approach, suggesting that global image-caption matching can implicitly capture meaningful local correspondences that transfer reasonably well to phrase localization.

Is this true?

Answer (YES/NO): NO